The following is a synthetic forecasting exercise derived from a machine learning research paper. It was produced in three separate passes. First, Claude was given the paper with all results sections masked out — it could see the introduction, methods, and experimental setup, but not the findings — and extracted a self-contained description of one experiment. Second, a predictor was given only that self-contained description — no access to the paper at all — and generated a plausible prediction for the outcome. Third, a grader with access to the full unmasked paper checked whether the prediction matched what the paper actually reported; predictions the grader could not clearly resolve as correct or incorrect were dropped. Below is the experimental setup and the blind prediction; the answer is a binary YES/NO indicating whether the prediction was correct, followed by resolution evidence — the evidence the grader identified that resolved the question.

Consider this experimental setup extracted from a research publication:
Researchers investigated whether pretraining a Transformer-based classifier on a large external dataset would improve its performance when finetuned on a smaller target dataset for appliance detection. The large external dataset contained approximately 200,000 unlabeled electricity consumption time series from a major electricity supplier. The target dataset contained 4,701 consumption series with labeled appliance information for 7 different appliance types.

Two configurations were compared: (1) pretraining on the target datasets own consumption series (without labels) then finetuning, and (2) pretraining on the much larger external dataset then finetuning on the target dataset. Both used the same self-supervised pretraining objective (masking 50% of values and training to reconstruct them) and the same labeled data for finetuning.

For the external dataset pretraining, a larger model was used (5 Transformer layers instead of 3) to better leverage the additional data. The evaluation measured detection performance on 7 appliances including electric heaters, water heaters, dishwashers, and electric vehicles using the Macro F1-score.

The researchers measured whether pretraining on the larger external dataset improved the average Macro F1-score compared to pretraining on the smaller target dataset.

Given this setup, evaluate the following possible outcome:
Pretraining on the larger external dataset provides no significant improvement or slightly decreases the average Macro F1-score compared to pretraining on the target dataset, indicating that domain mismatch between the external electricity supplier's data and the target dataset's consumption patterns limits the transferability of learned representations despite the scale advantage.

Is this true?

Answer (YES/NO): NO